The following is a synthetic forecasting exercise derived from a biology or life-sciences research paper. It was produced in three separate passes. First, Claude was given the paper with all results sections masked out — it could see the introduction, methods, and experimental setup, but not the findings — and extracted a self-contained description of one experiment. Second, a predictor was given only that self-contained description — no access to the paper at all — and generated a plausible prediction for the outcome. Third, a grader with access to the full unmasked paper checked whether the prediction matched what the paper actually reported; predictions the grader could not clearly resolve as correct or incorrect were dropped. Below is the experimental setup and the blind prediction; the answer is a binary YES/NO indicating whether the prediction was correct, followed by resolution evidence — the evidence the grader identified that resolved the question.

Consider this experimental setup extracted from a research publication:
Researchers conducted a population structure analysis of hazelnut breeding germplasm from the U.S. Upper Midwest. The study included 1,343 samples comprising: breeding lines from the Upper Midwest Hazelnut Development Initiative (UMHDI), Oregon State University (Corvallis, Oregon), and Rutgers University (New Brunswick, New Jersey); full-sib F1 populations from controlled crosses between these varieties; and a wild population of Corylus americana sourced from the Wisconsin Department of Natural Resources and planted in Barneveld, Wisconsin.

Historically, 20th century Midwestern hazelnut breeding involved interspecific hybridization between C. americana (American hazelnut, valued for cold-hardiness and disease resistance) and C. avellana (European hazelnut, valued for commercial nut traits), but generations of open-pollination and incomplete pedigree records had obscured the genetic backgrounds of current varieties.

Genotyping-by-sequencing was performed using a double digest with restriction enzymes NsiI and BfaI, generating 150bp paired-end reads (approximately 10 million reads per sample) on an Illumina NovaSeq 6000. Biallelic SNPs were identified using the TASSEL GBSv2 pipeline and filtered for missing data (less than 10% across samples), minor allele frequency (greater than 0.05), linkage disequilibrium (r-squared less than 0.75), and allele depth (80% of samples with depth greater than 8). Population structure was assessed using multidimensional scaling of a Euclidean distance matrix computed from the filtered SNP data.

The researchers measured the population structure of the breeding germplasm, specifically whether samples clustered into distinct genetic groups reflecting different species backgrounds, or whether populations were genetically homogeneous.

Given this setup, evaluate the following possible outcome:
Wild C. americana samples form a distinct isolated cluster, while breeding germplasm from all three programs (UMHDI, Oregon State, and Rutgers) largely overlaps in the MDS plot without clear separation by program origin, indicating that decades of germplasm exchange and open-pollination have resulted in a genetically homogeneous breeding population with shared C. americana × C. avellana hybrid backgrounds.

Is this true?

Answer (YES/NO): NO